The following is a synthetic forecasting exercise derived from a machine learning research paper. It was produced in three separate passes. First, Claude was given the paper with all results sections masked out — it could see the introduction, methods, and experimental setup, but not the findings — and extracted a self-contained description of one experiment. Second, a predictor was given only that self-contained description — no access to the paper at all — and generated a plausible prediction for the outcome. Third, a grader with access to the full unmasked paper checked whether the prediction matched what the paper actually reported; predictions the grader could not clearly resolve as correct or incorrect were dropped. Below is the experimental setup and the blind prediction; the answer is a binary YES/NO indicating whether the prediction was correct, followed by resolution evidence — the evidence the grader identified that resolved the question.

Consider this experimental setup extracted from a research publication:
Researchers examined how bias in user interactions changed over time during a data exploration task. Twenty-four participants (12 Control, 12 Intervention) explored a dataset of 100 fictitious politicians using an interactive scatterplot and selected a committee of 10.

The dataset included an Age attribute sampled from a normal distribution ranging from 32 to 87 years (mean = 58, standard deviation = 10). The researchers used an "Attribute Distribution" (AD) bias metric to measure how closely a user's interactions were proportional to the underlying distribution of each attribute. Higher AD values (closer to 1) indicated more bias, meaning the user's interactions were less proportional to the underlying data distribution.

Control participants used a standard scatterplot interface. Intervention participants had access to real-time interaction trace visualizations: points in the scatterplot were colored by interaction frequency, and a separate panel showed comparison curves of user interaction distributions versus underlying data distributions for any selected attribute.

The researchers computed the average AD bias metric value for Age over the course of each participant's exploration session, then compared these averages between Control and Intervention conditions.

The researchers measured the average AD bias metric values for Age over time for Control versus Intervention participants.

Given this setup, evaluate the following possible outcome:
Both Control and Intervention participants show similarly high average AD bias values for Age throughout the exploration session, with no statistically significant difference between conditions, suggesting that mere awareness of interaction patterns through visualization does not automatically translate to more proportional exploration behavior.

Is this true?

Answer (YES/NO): YES